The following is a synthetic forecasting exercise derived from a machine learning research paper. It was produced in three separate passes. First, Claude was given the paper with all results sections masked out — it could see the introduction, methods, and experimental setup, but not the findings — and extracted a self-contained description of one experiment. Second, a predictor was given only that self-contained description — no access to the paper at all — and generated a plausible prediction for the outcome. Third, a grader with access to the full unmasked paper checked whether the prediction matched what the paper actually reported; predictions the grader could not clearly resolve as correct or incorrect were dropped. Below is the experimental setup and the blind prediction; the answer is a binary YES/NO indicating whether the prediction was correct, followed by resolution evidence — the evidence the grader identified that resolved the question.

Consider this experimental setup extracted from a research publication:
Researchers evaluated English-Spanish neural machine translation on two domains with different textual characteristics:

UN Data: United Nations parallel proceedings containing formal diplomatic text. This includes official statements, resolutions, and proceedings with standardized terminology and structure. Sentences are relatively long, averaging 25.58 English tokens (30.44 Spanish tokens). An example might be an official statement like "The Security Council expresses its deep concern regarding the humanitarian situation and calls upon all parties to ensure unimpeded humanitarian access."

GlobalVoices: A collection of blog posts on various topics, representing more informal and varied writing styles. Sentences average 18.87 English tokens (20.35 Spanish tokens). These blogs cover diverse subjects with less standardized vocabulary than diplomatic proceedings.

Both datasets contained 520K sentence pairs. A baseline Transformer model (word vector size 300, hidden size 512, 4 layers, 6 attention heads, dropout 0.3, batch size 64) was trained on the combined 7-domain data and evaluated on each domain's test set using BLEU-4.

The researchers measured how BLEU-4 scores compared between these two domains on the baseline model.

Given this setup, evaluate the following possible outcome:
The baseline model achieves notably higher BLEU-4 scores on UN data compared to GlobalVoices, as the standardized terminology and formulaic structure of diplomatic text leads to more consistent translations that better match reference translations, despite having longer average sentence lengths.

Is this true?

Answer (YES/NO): YES